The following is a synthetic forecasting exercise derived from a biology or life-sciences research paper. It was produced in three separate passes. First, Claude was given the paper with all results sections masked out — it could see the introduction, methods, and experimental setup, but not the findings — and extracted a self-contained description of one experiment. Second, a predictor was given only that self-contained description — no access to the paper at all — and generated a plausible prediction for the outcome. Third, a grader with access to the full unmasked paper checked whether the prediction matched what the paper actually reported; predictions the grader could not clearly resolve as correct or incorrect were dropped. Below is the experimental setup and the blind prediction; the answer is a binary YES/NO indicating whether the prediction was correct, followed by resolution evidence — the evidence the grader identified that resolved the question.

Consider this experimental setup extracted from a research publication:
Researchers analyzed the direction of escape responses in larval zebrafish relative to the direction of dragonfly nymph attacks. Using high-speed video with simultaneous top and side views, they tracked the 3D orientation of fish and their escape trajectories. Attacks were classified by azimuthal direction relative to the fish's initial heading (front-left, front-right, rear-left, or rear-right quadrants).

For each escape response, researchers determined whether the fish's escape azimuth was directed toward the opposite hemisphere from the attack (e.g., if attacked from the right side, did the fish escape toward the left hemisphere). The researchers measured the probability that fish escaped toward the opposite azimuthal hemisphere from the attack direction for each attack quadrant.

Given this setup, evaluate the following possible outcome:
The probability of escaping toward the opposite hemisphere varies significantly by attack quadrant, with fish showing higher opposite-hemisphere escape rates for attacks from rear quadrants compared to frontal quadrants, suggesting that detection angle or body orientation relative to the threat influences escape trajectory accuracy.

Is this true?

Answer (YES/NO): NO